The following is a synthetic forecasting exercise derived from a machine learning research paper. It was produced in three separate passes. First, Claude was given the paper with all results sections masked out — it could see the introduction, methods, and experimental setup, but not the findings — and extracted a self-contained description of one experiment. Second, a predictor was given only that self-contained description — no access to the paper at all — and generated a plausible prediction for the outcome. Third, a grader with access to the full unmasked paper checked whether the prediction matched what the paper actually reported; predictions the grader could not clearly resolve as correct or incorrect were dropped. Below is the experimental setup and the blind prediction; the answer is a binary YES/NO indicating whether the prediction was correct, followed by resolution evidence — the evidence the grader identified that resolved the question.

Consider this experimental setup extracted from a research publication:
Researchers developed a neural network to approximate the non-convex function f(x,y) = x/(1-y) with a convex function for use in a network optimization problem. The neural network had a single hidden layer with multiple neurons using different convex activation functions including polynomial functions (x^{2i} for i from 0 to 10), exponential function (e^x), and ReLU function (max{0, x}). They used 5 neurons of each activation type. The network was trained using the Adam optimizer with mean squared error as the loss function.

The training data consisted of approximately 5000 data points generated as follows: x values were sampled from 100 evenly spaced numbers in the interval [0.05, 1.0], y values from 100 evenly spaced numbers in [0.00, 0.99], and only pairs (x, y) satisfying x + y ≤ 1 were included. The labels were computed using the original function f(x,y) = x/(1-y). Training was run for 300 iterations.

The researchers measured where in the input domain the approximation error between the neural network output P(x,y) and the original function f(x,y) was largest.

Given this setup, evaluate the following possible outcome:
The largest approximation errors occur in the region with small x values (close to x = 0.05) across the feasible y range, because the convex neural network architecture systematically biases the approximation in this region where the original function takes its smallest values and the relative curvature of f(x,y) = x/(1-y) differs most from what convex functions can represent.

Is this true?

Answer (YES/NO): NO